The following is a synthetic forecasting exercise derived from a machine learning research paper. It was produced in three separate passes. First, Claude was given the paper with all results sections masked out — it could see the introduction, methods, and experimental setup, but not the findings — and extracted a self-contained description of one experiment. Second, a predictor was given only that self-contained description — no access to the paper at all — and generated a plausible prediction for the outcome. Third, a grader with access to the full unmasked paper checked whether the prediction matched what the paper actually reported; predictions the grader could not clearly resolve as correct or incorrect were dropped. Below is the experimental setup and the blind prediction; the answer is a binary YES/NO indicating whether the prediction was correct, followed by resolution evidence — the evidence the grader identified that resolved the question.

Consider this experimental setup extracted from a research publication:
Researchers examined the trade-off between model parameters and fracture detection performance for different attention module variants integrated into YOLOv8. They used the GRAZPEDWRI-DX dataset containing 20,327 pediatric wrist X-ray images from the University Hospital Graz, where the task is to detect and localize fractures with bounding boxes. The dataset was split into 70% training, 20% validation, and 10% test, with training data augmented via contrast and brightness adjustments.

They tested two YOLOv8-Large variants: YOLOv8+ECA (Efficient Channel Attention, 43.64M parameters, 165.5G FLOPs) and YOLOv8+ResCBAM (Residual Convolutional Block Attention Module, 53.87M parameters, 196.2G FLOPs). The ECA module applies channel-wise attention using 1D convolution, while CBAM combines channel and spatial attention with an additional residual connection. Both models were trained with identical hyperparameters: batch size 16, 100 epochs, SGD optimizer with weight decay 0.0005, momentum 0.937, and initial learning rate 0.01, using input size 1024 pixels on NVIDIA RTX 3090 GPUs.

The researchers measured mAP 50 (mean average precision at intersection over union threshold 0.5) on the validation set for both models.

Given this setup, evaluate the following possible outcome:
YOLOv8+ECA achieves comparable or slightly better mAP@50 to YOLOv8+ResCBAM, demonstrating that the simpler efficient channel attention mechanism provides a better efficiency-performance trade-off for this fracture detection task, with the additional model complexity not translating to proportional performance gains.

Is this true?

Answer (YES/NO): NO